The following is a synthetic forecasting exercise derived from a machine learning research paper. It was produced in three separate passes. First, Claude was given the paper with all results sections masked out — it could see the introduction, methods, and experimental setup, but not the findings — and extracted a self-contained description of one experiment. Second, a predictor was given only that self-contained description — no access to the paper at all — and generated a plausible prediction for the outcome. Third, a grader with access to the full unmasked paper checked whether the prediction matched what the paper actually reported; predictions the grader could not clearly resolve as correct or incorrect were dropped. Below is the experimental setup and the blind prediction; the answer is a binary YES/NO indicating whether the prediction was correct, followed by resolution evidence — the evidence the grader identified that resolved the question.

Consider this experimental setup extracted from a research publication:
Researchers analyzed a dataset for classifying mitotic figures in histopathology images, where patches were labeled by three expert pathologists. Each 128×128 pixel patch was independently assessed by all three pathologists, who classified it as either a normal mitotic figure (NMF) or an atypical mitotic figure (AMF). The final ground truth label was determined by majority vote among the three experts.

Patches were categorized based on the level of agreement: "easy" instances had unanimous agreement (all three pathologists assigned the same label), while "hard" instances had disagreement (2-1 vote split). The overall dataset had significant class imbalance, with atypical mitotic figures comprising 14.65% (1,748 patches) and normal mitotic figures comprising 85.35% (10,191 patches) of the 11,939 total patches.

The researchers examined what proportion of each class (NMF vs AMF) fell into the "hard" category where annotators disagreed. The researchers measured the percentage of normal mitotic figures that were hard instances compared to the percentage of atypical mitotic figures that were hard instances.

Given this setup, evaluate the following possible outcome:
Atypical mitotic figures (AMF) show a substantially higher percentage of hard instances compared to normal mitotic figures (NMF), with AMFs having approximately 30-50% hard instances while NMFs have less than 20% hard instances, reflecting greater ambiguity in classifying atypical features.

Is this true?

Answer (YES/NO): NO